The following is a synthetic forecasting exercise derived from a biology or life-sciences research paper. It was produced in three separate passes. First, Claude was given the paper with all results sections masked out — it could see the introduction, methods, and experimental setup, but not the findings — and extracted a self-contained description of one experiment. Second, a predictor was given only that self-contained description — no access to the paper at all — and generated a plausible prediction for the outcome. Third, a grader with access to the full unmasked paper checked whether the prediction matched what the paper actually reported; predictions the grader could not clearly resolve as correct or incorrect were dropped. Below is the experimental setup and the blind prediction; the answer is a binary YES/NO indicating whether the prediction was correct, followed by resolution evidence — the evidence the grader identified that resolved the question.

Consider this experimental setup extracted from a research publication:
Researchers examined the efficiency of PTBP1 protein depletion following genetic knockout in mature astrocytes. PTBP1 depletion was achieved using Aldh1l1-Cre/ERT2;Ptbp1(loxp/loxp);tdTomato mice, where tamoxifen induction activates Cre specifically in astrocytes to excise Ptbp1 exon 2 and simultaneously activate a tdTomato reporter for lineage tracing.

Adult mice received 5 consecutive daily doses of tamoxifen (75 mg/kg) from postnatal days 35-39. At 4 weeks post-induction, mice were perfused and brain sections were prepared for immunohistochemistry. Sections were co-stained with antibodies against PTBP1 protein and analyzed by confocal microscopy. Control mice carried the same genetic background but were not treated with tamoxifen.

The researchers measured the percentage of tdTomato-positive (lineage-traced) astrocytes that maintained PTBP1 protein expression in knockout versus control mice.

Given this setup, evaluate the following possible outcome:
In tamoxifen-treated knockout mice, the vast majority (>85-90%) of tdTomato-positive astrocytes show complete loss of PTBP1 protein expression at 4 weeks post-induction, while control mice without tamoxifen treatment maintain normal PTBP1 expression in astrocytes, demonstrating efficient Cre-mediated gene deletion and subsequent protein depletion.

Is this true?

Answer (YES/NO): YES